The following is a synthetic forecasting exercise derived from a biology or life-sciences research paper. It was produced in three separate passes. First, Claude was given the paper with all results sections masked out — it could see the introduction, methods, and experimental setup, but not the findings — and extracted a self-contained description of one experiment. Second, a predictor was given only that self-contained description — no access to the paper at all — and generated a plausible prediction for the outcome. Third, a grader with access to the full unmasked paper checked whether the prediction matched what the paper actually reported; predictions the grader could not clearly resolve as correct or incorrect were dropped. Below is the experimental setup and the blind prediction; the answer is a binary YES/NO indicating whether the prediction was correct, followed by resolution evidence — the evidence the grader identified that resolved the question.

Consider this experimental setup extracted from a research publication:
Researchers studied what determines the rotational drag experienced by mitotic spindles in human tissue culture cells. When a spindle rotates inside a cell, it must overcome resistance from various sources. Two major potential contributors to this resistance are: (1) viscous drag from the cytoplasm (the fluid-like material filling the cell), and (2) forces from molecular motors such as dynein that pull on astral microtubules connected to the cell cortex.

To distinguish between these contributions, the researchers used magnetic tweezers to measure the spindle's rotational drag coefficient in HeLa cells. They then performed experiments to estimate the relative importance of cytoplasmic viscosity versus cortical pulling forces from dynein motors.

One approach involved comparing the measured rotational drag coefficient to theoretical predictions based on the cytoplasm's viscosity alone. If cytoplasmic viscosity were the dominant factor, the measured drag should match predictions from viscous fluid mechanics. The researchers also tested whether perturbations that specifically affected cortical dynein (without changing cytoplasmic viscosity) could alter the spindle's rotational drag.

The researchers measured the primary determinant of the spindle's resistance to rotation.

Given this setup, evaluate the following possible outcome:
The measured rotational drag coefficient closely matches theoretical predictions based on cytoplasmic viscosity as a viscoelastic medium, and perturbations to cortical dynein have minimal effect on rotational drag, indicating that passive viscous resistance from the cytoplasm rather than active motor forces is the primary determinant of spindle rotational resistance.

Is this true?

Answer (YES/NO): NO